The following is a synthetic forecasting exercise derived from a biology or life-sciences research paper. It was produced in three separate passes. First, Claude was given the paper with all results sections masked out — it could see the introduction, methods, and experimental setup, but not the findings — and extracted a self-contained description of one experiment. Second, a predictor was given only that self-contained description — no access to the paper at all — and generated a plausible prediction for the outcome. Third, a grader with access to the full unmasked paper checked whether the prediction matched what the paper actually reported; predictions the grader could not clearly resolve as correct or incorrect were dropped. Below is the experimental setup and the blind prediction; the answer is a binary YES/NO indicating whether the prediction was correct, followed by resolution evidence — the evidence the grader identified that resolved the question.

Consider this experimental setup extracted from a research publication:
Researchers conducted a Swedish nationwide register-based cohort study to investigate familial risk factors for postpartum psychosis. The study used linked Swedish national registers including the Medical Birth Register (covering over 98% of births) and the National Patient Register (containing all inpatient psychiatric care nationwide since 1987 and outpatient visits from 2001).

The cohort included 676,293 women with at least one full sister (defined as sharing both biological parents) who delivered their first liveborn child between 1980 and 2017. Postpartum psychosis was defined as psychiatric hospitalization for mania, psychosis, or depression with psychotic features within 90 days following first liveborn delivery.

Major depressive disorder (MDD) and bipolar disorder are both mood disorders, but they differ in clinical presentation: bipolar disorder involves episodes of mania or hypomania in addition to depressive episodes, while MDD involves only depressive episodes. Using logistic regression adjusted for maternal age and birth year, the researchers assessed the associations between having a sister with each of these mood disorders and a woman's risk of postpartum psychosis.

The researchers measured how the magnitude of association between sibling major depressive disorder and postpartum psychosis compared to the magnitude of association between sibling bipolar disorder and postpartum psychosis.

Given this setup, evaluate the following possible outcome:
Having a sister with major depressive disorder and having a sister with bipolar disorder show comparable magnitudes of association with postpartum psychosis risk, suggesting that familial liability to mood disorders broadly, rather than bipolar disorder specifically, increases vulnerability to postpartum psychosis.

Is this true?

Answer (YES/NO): NO